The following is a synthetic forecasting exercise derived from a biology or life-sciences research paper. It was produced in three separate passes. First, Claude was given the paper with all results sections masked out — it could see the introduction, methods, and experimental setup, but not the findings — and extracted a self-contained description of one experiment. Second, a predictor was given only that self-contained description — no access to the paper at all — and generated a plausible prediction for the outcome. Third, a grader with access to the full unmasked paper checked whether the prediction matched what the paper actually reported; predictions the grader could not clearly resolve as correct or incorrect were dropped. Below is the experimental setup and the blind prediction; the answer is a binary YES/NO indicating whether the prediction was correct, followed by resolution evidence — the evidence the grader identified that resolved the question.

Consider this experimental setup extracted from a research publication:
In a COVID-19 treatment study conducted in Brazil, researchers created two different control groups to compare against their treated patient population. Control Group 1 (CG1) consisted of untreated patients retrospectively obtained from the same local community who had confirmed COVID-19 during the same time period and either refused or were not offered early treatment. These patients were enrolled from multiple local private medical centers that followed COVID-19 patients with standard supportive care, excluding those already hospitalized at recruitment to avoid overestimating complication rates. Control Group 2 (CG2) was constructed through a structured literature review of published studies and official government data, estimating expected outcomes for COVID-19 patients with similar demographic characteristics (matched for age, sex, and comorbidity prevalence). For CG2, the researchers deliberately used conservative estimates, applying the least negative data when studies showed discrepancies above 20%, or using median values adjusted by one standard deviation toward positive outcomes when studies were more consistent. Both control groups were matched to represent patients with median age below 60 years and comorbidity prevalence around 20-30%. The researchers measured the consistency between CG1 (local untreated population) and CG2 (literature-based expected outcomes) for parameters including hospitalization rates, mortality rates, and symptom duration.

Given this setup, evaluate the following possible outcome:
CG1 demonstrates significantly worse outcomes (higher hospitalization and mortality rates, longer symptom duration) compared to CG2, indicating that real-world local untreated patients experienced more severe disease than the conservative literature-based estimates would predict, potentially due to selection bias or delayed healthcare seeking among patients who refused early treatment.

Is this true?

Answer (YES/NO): NO